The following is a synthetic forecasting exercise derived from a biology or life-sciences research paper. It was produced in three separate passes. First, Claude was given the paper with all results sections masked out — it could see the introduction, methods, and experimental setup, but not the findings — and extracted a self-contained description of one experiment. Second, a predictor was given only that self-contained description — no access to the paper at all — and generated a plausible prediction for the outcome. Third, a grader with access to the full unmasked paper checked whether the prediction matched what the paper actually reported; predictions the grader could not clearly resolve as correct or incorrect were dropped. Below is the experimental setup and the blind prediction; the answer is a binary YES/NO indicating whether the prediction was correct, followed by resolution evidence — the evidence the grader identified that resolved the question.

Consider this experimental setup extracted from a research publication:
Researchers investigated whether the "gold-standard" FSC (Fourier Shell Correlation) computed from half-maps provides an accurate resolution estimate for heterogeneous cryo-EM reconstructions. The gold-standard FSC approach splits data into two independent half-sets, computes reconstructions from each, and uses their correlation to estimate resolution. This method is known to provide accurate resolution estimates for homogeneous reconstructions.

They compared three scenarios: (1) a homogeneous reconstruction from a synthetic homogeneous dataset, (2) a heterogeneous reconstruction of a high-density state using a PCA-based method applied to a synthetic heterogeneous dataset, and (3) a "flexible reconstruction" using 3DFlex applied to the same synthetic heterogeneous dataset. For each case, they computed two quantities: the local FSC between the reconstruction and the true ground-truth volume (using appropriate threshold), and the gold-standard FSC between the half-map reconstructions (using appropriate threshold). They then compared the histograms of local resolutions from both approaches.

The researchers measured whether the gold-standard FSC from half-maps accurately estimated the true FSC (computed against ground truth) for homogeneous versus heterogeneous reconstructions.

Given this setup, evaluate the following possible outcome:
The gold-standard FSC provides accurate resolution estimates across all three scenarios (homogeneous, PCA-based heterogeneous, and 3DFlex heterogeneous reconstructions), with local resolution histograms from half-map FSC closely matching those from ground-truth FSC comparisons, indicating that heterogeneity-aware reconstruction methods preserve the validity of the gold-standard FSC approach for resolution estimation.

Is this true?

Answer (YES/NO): NO